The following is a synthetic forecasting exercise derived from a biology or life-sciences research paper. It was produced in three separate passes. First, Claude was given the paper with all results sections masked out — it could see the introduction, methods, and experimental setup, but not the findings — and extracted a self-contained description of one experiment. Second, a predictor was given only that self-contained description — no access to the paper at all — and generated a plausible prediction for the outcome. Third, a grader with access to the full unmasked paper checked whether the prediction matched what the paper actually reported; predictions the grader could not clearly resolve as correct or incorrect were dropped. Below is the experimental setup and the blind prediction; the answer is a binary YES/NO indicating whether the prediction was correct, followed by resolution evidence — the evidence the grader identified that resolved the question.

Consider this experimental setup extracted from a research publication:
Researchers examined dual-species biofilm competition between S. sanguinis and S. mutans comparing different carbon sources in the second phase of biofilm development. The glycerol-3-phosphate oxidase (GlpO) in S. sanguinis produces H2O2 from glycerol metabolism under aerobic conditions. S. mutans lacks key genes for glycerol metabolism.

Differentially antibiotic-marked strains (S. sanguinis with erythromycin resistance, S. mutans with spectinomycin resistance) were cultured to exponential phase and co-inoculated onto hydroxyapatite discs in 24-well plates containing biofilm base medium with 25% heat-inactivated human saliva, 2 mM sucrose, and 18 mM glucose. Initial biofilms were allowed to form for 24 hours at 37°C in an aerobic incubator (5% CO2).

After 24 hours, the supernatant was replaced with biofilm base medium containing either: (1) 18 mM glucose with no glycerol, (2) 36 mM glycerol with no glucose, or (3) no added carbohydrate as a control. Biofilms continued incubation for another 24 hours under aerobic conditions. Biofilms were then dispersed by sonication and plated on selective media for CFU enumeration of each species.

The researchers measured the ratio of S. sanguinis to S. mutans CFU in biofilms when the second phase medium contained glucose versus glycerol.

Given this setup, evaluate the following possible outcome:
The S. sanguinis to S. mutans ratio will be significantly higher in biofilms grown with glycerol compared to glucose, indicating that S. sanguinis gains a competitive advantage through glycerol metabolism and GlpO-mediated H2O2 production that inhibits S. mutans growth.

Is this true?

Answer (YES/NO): YES